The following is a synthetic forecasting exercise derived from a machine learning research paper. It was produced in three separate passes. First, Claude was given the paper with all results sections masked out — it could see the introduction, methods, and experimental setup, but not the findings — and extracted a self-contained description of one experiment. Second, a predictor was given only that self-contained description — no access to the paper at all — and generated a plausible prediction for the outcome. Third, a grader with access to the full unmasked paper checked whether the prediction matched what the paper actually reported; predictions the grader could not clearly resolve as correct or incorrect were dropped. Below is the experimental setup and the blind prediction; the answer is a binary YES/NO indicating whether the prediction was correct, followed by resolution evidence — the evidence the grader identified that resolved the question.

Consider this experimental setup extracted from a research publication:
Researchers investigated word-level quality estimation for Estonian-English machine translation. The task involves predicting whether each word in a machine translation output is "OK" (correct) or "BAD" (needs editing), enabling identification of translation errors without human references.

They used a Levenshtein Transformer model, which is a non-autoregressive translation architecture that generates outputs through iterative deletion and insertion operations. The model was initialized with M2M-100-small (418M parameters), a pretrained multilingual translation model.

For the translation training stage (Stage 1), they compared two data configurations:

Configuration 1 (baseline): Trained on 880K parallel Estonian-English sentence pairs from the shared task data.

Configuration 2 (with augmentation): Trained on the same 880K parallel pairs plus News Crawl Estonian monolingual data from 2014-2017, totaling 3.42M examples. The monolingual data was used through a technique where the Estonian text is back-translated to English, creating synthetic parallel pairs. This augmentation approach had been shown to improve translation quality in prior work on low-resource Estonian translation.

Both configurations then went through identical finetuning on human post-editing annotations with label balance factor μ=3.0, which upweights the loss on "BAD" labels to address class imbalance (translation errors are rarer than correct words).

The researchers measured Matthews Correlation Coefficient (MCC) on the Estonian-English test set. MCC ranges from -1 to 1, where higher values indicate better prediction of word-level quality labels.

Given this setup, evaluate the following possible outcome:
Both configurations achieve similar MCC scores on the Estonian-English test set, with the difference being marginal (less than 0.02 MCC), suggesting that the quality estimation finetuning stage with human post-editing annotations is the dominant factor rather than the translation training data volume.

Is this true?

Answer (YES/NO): YES